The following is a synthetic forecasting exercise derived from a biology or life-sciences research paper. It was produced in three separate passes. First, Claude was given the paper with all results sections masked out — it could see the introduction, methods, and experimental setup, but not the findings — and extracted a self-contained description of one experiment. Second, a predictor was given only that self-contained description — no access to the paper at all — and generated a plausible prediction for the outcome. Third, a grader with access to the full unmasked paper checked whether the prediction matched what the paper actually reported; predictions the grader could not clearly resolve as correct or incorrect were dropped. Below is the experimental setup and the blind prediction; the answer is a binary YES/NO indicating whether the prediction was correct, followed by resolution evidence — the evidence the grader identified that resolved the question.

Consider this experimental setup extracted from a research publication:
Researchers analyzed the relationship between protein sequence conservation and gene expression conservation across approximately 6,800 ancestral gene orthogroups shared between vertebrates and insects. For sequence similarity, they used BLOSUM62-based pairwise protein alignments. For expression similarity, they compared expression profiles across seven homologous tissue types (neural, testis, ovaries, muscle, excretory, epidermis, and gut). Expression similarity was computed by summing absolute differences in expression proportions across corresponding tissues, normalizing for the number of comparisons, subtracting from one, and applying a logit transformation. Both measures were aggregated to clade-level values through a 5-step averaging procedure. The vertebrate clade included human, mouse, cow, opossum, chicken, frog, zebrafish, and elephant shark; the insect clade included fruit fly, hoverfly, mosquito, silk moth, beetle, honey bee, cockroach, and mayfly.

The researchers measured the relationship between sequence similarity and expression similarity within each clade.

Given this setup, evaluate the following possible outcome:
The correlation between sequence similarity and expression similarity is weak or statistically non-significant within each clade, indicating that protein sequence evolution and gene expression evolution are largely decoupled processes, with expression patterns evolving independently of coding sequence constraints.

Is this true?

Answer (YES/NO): NO